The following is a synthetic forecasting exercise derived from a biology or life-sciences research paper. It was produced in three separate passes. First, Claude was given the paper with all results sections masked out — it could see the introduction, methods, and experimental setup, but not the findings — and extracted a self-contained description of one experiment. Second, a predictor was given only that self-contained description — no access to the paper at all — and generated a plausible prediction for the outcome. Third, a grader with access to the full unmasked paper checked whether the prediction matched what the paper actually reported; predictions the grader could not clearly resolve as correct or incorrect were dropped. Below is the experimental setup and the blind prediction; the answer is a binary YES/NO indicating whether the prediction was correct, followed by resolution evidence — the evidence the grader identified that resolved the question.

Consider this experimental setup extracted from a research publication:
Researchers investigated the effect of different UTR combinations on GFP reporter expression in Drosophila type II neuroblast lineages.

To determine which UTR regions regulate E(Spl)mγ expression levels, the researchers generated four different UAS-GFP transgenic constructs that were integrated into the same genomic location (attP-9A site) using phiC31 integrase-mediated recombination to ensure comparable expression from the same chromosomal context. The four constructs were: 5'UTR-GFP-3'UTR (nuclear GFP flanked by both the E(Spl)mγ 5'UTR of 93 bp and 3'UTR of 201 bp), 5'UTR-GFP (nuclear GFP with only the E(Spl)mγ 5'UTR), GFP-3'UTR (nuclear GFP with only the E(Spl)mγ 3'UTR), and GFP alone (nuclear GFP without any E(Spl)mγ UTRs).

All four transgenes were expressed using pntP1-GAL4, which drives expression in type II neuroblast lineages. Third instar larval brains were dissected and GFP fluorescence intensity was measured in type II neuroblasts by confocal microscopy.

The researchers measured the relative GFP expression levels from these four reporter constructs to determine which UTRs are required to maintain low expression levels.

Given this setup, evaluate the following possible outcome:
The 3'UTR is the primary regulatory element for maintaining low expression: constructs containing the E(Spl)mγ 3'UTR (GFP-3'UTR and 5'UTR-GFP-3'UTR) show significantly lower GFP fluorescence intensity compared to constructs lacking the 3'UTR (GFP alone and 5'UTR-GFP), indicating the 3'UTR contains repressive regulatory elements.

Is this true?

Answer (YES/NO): NO